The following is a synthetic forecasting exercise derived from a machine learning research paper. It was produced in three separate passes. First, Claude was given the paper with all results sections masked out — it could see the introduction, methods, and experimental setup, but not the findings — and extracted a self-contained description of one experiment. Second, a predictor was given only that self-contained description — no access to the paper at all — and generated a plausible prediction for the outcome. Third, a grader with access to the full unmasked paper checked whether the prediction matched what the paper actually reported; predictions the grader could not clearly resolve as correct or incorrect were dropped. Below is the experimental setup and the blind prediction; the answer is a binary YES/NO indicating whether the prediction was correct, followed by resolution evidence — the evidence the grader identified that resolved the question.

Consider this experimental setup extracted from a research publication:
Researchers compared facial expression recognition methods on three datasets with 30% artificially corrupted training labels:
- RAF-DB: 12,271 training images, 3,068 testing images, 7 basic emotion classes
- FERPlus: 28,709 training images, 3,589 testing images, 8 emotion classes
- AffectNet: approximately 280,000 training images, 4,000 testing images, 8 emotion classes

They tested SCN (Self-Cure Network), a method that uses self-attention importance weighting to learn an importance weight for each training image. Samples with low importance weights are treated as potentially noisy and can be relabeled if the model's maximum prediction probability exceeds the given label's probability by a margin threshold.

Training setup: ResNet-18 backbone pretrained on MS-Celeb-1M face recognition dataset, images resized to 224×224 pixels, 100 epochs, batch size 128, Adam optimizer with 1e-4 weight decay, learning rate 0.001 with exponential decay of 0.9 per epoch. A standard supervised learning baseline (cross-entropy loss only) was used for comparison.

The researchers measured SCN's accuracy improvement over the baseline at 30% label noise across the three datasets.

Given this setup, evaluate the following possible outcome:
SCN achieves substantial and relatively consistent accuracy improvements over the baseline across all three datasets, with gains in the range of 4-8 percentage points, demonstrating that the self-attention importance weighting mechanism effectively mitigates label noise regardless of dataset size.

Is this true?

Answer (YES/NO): NO